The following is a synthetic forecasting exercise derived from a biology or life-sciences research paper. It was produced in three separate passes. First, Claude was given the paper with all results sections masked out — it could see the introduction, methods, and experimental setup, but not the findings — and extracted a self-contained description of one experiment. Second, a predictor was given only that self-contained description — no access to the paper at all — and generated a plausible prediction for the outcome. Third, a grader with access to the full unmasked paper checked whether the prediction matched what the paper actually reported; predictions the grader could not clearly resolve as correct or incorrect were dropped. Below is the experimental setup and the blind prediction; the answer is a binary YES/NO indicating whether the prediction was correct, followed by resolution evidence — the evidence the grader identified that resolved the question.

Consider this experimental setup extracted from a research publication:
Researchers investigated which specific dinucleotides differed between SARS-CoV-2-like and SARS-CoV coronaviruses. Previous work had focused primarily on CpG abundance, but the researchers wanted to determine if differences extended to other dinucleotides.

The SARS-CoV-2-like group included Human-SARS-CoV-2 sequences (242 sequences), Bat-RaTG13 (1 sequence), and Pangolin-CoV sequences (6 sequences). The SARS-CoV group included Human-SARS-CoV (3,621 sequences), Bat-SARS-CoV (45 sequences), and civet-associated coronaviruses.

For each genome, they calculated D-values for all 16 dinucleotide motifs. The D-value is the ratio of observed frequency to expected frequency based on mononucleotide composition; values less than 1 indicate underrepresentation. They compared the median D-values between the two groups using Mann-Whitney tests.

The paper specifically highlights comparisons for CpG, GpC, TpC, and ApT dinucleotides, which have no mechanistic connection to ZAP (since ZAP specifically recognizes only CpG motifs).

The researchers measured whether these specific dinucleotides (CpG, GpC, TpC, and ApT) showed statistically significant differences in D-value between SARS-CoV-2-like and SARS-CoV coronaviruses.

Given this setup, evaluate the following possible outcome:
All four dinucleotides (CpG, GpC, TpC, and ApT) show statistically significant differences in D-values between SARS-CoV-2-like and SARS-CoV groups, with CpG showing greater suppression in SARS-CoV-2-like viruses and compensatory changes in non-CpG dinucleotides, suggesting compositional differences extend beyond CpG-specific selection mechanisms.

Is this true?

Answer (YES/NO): YES